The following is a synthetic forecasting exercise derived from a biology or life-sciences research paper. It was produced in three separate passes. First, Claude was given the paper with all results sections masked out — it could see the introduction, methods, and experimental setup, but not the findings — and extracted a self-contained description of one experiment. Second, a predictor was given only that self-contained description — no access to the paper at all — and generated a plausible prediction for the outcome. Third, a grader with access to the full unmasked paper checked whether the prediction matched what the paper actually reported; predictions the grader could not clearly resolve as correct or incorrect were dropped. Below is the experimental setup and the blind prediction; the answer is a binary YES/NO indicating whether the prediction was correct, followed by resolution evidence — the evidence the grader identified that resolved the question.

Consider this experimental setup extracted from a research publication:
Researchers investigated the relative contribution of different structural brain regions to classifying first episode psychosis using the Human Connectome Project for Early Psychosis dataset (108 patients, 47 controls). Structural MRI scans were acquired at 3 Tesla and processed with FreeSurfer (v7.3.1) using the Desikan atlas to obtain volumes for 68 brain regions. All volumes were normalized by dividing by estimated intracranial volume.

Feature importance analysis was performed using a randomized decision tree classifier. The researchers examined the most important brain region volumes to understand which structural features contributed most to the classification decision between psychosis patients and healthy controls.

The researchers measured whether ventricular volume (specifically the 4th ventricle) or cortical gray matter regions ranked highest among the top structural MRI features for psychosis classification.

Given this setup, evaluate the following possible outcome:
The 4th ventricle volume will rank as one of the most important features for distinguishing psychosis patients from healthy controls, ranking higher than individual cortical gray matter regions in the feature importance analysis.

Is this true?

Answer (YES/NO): YES